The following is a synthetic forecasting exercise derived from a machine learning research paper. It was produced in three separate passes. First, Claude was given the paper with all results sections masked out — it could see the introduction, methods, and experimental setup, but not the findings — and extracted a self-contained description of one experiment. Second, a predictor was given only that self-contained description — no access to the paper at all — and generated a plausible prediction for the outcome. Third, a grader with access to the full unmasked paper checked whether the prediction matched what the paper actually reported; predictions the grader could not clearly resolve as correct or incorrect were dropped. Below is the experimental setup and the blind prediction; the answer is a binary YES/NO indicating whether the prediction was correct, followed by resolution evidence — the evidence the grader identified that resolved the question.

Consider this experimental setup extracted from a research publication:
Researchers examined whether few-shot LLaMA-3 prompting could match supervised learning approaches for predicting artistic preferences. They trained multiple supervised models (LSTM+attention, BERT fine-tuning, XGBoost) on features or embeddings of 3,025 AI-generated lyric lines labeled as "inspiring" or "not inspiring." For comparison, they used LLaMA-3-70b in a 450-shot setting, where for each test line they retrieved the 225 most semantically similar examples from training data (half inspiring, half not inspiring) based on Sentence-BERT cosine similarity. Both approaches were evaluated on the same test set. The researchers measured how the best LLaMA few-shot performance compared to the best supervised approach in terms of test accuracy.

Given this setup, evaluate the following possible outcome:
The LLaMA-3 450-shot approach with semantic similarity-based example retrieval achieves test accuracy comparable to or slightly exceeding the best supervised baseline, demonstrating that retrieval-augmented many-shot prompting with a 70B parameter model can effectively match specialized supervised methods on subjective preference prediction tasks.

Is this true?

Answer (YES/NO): NO